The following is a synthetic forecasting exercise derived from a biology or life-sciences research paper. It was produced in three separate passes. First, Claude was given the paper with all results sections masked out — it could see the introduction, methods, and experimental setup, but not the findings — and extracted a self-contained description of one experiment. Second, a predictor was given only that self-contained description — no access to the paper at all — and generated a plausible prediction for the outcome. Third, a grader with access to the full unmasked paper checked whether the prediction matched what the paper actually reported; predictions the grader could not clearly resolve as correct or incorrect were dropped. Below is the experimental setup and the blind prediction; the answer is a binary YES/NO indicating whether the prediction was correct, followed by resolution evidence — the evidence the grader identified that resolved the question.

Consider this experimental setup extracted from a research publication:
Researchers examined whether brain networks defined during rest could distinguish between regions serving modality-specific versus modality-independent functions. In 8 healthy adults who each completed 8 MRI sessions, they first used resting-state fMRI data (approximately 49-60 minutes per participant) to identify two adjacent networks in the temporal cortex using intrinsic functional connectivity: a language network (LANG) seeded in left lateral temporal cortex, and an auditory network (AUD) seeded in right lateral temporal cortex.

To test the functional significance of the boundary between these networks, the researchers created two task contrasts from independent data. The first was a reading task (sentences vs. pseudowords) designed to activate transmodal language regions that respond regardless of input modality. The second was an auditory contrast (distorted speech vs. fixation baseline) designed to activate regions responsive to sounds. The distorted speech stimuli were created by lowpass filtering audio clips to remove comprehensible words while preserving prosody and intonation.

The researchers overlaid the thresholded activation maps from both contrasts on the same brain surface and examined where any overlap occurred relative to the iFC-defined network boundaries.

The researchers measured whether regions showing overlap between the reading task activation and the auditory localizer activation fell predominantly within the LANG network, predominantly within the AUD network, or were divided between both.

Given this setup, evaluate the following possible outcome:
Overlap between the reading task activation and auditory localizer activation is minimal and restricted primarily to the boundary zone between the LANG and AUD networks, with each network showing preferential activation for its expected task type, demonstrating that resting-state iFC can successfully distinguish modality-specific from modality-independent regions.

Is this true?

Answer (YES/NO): NO